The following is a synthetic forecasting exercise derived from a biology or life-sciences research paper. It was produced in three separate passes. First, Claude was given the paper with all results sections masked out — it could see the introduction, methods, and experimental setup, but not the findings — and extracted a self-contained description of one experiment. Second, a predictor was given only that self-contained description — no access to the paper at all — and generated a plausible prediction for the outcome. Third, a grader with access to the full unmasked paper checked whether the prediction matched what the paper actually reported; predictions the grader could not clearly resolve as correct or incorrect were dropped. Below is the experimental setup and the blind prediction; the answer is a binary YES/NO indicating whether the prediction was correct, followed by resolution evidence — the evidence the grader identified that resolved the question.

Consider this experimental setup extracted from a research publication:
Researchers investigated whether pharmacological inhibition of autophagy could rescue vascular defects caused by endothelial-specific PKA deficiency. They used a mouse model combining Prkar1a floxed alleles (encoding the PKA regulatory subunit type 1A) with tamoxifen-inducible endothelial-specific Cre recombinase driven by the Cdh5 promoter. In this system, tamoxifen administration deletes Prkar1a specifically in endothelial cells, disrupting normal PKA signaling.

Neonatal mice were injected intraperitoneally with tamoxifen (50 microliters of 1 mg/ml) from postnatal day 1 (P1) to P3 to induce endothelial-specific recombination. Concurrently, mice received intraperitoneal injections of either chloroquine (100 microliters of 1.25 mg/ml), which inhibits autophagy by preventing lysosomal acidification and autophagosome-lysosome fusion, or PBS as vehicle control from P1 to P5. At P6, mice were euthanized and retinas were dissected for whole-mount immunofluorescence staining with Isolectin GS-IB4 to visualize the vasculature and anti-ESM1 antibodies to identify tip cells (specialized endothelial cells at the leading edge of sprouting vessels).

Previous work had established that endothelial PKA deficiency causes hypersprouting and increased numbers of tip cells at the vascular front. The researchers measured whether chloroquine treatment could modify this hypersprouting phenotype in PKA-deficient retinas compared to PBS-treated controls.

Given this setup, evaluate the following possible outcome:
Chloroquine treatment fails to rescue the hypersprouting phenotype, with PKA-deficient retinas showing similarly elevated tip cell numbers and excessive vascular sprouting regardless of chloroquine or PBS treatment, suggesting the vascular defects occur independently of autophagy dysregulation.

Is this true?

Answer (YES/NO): NO